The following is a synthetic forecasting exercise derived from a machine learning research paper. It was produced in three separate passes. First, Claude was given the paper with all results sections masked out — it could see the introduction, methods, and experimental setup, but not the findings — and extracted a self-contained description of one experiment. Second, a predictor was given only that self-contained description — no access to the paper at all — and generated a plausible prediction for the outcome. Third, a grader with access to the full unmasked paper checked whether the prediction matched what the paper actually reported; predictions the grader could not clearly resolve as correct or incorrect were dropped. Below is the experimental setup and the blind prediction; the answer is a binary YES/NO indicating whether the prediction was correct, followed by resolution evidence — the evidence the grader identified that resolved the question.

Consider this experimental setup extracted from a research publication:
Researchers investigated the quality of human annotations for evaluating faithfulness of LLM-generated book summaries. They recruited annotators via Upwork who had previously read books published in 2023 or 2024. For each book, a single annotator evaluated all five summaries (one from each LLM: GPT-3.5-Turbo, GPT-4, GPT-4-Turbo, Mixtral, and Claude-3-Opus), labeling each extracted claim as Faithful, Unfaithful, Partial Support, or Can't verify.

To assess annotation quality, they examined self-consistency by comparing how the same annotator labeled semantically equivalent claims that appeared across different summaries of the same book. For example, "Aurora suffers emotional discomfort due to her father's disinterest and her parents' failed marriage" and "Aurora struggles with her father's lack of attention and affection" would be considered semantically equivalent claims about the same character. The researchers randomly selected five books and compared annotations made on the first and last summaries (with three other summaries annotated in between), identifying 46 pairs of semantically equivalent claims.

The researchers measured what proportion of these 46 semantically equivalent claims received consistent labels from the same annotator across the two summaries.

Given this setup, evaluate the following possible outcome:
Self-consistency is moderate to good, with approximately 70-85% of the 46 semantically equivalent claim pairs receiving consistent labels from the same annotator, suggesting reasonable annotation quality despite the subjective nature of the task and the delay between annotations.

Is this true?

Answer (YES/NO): NO